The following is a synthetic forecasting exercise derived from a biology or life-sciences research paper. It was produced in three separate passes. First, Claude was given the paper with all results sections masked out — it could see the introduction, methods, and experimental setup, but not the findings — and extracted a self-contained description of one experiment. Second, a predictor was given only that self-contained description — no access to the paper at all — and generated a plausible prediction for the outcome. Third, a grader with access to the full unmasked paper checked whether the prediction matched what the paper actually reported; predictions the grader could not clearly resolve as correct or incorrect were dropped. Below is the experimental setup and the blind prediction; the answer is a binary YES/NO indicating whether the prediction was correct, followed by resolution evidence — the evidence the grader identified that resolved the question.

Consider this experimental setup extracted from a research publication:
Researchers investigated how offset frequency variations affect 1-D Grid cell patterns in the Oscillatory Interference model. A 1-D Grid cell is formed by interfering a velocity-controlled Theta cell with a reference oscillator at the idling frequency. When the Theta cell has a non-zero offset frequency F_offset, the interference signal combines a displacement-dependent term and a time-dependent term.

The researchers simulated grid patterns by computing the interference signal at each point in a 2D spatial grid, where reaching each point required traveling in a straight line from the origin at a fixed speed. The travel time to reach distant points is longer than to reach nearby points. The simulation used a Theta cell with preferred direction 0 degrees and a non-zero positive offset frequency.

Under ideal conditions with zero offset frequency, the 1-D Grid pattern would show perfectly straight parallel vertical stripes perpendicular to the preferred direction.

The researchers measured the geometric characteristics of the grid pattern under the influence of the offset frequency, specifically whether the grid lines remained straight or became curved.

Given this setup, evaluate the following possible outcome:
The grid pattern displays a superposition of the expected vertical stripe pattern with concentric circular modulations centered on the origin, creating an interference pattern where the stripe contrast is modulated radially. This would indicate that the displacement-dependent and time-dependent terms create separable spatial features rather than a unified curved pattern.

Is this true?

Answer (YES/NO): NO